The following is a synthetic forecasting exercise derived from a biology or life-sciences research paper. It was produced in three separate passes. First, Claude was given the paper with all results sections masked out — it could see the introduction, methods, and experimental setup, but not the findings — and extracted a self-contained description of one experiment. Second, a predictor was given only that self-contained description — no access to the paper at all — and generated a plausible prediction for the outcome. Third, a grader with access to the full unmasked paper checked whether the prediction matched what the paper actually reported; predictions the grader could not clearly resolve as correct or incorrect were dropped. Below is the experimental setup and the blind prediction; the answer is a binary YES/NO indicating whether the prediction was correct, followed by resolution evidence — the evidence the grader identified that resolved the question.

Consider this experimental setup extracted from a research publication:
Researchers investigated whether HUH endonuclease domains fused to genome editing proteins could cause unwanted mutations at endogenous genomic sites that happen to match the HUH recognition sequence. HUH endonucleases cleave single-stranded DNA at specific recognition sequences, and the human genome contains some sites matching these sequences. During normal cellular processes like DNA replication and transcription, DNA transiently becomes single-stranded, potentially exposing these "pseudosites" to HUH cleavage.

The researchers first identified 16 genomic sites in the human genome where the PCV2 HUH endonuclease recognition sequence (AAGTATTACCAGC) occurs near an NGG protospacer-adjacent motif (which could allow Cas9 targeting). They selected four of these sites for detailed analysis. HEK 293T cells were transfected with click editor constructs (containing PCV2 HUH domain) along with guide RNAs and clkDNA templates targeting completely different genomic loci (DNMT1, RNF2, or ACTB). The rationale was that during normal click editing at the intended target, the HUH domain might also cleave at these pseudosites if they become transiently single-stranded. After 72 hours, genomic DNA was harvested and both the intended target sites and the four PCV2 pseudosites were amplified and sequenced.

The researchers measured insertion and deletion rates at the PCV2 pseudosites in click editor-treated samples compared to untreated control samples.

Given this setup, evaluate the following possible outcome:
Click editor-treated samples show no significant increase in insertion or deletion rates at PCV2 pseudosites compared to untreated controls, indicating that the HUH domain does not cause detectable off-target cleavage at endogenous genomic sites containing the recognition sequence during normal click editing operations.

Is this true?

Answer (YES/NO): YES